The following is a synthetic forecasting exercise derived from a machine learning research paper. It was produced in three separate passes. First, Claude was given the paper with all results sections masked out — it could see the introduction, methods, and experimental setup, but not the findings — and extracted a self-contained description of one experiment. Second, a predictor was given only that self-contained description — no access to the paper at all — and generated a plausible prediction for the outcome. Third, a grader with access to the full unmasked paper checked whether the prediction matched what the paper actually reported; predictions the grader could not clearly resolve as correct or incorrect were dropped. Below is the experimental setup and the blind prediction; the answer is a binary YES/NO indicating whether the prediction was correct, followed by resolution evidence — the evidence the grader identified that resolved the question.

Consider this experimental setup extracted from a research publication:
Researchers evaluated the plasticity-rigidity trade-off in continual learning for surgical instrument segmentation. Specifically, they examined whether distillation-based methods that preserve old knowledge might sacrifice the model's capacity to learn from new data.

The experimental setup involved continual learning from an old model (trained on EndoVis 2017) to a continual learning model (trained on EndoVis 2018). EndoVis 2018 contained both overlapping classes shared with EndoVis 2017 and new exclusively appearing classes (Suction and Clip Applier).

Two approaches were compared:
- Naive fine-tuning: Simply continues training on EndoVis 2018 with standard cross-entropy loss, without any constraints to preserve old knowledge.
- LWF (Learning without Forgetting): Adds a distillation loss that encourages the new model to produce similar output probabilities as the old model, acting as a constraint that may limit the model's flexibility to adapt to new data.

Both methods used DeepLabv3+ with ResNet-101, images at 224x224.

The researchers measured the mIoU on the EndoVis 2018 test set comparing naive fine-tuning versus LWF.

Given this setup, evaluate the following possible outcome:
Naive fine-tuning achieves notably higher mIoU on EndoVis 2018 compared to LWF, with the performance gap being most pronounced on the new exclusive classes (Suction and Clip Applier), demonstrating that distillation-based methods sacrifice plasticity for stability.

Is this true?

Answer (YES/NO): NO